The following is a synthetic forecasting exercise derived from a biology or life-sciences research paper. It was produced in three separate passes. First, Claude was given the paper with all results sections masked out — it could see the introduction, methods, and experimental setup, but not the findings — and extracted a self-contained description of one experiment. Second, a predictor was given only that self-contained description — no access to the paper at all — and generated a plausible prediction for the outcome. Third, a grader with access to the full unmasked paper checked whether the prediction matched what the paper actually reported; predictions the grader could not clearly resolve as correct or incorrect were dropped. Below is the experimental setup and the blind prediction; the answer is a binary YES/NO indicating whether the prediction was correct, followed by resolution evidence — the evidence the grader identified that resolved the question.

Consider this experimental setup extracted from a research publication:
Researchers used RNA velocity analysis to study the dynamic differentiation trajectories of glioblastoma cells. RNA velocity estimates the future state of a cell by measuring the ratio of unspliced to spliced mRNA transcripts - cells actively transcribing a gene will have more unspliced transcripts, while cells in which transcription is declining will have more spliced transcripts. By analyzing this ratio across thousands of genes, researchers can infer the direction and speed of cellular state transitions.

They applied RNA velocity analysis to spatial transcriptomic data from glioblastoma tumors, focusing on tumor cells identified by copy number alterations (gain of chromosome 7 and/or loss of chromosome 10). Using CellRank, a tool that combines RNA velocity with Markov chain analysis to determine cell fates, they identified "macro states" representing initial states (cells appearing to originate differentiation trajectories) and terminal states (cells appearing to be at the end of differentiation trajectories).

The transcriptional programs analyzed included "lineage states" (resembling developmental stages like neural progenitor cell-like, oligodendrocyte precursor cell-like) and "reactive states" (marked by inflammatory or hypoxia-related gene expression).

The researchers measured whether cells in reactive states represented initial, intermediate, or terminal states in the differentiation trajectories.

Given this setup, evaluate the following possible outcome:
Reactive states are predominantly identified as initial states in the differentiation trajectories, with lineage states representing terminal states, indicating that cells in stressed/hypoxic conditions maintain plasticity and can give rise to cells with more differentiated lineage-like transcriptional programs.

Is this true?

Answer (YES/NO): NO